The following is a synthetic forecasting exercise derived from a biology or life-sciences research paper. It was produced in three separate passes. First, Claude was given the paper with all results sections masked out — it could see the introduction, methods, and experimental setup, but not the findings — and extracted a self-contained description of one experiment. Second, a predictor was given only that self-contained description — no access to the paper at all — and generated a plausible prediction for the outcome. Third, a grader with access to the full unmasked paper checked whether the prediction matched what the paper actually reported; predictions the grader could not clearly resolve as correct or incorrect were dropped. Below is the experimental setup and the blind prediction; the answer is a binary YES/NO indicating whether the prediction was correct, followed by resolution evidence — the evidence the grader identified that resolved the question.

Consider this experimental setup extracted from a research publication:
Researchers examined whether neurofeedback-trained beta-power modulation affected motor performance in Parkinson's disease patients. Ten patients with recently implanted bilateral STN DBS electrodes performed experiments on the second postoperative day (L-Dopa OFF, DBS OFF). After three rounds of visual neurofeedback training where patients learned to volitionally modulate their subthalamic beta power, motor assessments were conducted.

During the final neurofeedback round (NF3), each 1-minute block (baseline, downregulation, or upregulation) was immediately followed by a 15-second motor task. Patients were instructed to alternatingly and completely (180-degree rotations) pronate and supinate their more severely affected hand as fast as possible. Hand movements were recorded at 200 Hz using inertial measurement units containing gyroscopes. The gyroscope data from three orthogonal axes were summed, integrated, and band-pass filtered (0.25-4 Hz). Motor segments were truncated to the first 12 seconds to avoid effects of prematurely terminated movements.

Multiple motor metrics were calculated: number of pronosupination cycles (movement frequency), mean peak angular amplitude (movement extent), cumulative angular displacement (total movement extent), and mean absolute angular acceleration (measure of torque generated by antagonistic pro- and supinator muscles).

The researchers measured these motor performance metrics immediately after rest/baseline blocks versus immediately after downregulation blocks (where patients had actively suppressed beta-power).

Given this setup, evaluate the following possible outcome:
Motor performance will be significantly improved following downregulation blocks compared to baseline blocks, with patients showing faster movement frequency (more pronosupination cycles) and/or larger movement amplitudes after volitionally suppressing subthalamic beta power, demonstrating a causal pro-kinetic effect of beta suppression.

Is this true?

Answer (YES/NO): YES